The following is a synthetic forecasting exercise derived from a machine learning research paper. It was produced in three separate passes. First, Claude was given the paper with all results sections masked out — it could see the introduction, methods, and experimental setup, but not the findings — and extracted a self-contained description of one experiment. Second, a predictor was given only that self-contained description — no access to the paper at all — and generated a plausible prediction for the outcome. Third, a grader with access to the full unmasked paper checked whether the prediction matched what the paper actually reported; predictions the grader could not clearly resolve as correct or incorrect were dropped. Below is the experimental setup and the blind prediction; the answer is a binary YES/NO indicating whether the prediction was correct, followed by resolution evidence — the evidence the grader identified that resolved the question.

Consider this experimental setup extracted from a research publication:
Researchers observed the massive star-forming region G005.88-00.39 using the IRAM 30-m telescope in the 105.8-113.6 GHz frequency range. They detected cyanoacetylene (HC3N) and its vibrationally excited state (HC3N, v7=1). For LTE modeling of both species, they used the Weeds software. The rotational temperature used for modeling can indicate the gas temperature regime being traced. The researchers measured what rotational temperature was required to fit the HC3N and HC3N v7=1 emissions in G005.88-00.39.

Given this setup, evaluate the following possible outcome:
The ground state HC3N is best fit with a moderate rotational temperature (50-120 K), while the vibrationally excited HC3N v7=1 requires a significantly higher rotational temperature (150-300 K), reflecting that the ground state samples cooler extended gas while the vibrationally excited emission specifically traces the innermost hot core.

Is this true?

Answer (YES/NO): NO